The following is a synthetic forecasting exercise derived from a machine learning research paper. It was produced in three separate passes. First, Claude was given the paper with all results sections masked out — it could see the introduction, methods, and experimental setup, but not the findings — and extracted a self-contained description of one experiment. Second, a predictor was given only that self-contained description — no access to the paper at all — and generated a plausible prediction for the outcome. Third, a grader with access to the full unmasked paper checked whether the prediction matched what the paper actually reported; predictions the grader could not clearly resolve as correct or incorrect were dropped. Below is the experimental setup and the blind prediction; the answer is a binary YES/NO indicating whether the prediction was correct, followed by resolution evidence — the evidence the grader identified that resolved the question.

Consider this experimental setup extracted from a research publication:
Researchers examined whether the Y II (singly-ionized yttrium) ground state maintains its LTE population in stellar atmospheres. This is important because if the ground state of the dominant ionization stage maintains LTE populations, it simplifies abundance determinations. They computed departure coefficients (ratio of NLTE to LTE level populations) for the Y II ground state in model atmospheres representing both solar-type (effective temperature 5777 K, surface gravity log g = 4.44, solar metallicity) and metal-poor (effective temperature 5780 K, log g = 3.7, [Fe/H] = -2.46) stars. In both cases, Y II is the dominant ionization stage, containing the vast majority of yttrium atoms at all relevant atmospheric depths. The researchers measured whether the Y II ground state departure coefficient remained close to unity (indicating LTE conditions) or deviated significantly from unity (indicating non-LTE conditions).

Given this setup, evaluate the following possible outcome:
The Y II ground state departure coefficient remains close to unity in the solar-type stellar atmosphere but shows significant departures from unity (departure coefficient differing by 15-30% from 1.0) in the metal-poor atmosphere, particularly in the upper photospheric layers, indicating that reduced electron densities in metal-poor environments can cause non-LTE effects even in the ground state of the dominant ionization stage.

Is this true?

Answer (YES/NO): NO